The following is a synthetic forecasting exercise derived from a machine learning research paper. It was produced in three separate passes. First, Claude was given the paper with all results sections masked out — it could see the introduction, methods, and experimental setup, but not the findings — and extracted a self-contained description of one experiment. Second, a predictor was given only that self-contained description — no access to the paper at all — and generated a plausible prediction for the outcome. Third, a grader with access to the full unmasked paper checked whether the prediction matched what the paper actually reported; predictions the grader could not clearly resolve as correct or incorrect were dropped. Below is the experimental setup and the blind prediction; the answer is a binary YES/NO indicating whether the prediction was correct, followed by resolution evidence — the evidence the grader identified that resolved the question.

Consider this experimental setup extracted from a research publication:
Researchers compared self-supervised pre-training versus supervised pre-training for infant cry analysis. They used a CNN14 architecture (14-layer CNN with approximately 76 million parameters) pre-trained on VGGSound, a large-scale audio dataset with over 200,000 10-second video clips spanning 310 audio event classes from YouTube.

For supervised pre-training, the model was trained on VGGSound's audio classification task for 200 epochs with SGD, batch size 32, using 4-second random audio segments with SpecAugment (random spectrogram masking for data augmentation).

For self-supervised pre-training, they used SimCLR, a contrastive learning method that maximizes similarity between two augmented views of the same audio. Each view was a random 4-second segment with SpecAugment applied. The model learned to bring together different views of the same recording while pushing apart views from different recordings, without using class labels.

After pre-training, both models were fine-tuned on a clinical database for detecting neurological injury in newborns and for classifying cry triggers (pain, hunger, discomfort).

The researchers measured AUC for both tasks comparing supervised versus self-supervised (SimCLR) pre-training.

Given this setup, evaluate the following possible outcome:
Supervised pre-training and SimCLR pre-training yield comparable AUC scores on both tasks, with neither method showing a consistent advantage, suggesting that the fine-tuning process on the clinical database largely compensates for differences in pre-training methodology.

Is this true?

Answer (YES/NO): NO